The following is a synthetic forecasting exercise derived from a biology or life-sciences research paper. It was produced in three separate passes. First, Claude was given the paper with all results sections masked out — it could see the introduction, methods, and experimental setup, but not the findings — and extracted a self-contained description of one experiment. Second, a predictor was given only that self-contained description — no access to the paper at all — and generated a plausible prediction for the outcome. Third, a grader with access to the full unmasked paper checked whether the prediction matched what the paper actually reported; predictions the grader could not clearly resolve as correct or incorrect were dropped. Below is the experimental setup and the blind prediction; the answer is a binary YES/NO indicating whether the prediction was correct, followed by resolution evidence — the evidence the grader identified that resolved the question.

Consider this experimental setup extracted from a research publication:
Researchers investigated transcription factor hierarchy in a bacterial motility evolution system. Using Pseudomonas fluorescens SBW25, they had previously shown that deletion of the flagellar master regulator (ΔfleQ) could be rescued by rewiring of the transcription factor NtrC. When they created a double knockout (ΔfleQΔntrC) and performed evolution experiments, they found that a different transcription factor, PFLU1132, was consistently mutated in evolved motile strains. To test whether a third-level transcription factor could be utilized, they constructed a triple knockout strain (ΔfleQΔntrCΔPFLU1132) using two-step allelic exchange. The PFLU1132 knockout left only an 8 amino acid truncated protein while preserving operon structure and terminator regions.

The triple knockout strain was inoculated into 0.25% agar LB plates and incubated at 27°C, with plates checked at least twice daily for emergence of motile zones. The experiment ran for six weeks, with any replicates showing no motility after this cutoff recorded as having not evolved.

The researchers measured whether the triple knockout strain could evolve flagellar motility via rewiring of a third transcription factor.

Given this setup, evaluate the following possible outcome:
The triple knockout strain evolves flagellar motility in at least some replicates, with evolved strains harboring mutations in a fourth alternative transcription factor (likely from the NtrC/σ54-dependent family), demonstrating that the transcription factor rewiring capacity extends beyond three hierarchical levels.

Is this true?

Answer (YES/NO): NO